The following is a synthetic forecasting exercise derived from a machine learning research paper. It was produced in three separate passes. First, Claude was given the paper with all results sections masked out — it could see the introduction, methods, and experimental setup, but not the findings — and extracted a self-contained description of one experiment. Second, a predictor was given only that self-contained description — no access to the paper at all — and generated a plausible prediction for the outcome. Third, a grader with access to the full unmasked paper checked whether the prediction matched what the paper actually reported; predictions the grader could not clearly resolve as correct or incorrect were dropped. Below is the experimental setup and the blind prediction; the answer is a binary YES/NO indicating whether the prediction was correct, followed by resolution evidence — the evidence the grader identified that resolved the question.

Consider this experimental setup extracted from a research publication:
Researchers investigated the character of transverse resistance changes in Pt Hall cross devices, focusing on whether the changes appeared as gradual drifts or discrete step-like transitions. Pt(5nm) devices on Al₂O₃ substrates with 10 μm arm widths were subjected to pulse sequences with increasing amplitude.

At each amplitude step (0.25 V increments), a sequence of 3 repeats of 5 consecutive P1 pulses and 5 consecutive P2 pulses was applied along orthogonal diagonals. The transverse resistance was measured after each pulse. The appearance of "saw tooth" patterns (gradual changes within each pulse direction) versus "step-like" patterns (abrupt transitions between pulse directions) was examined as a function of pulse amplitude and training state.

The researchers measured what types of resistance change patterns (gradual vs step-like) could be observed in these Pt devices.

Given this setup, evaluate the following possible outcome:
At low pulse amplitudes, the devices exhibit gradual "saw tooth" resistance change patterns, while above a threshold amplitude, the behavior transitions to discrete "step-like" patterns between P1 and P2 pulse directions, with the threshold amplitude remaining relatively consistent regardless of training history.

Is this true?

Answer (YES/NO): NO